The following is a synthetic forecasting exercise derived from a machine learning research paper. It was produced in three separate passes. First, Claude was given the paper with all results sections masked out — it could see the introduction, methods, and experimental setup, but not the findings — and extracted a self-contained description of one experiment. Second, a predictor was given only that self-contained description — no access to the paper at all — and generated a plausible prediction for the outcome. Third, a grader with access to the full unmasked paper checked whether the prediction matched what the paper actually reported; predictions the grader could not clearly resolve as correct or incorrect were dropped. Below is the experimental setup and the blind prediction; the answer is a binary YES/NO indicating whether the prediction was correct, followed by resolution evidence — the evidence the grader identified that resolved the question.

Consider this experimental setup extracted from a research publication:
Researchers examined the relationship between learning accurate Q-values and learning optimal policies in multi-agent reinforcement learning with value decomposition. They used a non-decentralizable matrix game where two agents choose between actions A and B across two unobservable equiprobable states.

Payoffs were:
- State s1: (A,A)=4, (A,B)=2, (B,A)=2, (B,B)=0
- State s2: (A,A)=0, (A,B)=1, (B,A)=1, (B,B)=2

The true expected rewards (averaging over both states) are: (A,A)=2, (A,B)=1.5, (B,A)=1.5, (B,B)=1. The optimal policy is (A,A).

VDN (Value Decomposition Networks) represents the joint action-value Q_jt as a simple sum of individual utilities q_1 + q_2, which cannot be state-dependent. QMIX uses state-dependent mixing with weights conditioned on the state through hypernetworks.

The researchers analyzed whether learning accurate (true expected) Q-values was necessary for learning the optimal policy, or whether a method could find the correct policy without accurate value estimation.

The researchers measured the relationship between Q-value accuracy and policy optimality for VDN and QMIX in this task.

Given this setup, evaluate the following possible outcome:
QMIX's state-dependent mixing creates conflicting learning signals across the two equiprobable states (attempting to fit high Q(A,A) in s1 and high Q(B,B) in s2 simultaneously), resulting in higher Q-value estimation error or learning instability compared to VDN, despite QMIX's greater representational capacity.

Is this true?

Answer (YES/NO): YES